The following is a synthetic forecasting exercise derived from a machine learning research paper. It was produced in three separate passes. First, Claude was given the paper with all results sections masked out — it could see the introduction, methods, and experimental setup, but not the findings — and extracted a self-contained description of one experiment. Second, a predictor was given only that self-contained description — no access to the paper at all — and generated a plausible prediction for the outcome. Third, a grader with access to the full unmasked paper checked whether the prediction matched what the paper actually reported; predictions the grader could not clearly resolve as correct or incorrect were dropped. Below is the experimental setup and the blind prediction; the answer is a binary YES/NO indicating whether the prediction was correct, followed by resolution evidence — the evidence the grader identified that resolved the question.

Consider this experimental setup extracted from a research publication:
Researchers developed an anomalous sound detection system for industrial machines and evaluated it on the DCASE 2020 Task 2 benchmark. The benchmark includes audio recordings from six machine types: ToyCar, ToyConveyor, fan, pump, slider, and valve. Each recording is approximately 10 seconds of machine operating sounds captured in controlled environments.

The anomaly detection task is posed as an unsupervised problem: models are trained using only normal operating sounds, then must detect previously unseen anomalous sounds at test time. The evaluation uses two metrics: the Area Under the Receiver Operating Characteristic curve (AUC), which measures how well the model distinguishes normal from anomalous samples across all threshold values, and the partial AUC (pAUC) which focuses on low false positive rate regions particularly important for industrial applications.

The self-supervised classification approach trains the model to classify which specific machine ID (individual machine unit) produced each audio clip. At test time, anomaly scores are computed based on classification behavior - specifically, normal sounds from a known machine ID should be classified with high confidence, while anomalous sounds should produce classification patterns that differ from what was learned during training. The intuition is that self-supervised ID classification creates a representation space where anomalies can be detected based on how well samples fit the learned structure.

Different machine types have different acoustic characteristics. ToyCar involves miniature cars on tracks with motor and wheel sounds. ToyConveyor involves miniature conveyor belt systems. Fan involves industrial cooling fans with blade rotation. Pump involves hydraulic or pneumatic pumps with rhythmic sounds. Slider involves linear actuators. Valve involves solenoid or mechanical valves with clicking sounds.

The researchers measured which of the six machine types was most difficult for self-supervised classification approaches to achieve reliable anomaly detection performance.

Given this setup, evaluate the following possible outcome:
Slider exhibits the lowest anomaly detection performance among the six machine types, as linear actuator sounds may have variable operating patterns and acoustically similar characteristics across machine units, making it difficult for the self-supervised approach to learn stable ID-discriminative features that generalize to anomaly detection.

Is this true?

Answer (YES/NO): NO